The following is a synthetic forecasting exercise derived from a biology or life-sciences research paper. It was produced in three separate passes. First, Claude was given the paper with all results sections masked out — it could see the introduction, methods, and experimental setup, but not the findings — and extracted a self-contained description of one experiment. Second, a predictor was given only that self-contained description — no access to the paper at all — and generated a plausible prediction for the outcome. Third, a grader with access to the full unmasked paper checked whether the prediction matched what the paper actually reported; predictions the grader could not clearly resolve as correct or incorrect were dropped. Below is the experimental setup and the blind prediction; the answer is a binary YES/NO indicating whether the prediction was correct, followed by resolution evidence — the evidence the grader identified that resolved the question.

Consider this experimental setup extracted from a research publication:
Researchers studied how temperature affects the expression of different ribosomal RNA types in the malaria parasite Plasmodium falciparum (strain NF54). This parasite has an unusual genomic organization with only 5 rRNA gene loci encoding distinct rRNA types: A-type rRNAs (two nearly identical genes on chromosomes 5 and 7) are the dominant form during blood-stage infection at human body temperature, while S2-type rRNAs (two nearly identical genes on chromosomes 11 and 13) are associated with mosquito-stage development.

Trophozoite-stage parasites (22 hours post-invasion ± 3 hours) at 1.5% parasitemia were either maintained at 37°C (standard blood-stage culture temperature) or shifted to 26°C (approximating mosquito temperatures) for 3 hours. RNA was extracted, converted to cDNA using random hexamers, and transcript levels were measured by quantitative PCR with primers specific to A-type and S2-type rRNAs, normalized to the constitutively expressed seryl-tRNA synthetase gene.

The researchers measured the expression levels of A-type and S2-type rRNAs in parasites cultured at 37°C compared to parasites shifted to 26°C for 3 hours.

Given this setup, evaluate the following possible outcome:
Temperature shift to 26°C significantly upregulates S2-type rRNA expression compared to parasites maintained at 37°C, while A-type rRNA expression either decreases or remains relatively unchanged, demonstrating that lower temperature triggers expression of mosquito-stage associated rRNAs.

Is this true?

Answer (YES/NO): YES